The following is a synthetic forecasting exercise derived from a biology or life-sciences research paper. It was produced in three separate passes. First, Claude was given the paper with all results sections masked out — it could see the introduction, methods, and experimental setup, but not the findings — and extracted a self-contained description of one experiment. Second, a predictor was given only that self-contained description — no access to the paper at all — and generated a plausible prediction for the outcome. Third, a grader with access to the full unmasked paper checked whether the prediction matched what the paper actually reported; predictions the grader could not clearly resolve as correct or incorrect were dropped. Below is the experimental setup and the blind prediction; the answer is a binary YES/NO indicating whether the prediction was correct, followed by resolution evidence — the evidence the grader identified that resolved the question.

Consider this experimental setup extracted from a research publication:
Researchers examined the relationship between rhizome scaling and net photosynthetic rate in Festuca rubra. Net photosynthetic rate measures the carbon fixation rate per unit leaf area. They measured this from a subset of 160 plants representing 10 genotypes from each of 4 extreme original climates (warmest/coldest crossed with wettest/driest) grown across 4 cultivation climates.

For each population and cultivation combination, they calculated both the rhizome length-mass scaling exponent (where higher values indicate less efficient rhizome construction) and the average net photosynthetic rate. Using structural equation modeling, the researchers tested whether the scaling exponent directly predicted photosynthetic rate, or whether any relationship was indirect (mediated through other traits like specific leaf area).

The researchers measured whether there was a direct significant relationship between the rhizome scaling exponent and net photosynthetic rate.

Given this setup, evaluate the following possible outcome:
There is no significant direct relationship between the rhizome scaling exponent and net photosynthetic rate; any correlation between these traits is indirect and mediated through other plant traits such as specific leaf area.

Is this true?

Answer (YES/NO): YES